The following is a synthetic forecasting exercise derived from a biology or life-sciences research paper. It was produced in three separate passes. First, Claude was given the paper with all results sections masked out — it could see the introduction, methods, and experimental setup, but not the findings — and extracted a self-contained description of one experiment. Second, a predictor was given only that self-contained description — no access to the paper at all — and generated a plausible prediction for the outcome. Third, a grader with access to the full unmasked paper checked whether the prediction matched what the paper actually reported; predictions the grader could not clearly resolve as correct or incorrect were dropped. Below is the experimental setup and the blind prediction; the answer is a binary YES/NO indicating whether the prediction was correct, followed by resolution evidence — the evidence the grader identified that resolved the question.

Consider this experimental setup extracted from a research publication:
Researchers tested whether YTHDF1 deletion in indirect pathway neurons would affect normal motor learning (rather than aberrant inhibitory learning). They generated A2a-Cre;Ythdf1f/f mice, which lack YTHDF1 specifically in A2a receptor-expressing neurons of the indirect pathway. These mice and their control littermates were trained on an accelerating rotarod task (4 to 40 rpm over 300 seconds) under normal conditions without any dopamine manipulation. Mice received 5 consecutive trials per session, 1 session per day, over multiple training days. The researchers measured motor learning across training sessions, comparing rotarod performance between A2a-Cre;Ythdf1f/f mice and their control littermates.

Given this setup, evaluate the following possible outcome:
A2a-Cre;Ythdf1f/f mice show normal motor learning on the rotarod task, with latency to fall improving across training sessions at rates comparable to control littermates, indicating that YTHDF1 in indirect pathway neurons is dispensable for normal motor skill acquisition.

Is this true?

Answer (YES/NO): YES